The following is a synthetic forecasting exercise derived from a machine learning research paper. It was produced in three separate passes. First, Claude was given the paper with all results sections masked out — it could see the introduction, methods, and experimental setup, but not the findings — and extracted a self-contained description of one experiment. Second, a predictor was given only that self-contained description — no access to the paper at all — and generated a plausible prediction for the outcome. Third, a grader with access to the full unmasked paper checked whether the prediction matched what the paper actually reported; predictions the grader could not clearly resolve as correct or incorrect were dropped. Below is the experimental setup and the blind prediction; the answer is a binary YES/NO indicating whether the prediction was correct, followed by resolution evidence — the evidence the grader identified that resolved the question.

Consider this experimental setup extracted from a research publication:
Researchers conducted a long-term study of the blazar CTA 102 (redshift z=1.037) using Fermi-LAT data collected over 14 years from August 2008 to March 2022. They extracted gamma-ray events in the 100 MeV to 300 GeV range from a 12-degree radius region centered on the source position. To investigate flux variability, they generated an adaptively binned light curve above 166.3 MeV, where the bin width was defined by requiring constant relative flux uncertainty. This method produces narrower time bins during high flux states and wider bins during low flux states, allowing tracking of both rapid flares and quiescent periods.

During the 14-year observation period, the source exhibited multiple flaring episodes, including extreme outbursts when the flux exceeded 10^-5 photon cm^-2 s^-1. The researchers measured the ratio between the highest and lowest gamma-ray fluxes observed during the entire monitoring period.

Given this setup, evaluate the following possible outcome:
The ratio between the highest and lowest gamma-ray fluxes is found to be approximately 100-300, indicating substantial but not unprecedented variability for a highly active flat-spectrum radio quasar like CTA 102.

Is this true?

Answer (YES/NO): NO